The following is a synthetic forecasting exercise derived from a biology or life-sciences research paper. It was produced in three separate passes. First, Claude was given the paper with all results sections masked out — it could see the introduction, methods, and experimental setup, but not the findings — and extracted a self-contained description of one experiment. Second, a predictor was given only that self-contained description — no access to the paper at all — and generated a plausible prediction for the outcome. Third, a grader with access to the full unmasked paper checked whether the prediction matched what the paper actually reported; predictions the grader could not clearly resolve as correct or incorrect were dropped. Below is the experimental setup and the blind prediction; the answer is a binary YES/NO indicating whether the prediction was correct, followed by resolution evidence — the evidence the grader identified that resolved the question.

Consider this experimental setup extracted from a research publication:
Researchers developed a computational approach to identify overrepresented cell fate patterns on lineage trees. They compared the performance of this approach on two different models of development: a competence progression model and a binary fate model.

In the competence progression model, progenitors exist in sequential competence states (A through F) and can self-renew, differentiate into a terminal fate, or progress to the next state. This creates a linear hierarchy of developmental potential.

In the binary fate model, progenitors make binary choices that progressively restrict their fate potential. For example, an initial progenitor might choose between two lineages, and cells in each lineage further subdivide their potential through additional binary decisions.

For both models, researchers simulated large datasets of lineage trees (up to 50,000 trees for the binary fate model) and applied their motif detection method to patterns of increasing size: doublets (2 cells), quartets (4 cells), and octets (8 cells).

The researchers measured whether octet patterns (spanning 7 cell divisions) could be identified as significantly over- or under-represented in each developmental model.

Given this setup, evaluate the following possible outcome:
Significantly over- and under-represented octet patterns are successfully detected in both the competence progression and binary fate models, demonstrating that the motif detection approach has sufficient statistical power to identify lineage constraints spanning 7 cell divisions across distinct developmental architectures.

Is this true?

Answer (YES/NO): NO